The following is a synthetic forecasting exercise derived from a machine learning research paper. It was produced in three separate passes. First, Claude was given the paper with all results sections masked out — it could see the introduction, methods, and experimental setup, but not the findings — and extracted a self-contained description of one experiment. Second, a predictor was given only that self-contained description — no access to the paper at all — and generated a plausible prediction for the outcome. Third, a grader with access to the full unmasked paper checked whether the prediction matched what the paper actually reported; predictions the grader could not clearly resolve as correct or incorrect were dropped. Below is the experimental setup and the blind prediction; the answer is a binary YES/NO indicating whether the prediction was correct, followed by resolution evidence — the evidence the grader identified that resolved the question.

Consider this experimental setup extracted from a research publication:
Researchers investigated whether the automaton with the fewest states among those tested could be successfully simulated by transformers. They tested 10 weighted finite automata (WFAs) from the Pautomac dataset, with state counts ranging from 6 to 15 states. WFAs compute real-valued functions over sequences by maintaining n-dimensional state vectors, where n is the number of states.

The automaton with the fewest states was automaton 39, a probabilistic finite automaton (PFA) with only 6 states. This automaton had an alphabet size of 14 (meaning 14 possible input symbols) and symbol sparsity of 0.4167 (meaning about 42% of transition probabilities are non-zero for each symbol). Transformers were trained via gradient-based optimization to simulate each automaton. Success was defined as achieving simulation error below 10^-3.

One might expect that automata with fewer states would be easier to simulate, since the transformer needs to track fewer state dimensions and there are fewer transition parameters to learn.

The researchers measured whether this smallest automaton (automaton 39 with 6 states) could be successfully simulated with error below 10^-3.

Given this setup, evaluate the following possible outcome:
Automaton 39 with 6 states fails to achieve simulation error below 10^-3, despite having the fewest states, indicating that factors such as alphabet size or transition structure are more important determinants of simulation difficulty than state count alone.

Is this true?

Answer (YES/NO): YES